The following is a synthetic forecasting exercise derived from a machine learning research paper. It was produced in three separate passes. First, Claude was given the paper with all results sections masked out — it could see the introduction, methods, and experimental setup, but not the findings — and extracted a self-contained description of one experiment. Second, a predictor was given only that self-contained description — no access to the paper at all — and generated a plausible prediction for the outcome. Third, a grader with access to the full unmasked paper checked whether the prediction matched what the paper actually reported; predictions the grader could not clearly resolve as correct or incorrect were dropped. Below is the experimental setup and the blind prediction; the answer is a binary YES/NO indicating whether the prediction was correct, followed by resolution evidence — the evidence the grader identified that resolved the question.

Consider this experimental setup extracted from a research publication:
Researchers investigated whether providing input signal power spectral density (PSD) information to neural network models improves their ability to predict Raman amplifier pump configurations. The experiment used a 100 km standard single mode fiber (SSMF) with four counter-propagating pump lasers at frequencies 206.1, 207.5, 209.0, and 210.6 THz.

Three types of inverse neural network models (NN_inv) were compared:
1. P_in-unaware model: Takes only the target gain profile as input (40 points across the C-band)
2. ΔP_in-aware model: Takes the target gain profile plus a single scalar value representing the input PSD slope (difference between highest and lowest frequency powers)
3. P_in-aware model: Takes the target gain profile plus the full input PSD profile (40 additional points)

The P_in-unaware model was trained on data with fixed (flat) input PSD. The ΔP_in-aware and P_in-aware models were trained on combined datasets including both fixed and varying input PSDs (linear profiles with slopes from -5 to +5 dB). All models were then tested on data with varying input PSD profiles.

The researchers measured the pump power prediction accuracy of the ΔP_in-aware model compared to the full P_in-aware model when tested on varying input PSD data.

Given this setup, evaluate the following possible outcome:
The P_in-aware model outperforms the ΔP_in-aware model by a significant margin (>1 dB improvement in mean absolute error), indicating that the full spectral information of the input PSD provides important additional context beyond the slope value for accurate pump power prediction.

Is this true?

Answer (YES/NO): NO